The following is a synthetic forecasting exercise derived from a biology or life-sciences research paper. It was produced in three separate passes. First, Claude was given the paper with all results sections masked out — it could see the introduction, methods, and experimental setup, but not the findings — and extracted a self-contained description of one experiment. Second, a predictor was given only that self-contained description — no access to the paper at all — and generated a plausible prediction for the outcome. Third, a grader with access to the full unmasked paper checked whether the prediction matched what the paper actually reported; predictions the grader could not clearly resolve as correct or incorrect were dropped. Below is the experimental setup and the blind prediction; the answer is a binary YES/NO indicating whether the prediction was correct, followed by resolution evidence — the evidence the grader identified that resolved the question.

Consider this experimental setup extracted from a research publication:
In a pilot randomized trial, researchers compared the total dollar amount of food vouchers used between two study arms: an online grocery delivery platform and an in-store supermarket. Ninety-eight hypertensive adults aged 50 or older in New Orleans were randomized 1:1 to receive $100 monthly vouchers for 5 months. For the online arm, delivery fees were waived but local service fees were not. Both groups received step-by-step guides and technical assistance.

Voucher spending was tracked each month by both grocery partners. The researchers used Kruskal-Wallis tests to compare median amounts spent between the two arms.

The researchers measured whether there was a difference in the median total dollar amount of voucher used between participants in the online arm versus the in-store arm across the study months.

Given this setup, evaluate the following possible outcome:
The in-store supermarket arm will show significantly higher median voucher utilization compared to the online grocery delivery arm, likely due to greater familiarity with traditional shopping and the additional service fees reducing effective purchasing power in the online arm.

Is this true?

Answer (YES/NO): YES